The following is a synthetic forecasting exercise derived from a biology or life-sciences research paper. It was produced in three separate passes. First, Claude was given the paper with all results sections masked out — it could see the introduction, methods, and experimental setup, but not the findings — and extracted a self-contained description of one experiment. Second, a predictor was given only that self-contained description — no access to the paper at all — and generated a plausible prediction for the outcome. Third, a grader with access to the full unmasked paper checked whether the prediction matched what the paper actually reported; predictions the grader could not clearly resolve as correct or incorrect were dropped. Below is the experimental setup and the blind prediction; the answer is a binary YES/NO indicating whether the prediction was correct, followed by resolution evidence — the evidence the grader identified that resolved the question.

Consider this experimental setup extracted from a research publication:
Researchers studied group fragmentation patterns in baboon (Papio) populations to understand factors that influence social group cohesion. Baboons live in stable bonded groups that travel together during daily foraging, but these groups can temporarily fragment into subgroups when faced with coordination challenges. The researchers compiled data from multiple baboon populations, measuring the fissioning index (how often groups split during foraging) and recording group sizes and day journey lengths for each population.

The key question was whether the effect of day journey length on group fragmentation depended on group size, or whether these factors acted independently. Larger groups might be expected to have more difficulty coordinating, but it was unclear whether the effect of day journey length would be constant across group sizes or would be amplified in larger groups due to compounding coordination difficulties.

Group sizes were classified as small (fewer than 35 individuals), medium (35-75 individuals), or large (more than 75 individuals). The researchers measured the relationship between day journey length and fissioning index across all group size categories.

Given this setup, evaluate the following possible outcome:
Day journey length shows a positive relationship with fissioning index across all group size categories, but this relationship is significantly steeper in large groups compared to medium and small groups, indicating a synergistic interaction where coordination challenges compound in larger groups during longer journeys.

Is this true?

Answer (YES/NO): NO